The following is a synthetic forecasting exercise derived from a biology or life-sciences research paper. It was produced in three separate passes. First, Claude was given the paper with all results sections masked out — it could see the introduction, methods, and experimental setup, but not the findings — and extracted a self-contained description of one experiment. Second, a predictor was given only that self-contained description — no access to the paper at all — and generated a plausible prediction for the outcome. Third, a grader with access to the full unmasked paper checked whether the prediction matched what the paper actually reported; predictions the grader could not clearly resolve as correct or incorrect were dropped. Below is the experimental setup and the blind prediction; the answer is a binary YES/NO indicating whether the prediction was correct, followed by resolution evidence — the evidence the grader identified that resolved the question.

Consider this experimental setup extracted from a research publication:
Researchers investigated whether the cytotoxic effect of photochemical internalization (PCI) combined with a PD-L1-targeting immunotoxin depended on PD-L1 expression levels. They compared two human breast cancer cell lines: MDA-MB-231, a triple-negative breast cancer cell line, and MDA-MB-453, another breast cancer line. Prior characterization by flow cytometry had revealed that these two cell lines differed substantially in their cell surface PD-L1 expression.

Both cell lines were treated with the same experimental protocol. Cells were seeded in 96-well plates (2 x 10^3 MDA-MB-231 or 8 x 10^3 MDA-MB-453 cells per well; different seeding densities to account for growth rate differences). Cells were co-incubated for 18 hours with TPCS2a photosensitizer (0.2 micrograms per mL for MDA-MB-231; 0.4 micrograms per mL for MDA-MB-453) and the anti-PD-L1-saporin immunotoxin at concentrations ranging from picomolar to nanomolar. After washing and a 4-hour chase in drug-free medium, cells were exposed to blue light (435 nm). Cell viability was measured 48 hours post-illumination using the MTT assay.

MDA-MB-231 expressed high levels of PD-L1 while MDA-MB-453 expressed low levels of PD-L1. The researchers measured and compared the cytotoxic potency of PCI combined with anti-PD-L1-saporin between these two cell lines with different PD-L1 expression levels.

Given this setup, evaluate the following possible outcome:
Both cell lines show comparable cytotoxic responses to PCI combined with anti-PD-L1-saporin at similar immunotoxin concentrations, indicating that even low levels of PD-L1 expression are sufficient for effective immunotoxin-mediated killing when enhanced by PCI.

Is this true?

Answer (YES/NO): NO